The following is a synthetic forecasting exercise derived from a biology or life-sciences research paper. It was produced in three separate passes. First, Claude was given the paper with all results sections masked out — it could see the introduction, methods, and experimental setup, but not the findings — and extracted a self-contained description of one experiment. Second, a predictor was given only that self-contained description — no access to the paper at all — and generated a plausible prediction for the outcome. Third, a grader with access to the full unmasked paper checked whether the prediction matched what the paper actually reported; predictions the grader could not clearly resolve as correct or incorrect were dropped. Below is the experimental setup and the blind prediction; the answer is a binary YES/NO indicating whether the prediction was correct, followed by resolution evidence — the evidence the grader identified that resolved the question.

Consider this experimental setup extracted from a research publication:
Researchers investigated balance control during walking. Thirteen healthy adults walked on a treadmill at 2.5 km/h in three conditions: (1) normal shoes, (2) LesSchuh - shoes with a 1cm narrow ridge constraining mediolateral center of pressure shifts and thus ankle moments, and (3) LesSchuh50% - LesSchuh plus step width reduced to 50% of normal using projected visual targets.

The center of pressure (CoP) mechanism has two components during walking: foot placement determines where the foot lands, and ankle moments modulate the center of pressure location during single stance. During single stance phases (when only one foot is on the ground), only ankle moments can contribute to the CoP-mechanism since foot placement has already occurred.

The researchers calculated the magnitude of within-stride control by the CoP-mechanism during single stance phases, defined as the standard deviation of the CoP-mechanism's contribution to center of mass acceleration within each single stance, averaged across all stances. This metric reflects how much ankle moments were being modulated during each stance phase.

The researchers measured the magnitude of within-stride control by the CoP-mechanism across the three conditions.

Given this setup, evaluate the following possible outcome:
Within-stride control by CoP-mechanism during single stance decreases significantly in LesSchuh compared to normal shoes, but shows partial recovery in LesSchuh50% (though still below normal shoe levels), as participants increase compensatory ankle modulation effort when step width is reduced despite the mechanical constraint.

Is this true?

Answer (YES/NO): NO